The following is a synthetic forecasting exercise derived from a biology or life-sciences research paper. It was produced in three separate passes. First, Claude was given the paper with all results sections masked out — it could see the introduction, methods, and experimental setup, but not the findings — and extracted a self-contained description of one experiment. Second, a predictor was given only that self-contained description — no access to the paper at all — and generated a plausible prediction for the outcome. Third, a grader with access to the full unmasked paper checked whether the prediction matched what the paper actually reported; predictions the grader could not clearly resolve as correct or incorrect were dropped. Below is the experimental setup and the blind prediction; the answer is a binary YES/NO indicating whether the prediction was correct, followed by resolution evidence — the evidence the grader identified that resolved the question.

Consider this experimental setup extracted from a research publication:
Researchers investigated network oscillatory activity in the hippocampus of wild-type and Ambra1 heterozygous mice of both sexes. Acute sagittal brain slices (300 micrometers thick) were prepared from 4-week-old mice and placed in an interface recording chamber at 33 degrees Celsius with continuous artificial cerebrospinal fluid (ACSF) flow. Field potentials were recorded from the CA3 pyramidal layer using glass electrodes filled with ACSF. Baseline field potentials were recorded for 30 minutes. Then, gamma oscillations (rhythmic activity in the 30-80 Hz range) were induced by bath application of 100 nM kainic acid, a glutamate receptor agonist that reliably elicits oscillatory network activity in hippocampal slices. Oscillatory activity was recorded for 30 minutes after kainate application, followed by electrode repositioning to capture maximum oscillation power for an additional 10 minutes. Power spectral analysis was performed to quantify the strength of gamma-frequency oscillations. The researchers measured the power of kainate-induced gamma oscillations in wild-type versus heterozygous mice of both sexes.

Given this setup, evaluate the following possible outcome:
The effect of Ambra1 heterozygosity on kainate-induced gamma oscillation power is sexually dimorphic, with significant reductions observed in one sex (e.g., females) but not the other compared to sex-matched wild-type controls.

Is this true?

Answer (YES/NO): YES